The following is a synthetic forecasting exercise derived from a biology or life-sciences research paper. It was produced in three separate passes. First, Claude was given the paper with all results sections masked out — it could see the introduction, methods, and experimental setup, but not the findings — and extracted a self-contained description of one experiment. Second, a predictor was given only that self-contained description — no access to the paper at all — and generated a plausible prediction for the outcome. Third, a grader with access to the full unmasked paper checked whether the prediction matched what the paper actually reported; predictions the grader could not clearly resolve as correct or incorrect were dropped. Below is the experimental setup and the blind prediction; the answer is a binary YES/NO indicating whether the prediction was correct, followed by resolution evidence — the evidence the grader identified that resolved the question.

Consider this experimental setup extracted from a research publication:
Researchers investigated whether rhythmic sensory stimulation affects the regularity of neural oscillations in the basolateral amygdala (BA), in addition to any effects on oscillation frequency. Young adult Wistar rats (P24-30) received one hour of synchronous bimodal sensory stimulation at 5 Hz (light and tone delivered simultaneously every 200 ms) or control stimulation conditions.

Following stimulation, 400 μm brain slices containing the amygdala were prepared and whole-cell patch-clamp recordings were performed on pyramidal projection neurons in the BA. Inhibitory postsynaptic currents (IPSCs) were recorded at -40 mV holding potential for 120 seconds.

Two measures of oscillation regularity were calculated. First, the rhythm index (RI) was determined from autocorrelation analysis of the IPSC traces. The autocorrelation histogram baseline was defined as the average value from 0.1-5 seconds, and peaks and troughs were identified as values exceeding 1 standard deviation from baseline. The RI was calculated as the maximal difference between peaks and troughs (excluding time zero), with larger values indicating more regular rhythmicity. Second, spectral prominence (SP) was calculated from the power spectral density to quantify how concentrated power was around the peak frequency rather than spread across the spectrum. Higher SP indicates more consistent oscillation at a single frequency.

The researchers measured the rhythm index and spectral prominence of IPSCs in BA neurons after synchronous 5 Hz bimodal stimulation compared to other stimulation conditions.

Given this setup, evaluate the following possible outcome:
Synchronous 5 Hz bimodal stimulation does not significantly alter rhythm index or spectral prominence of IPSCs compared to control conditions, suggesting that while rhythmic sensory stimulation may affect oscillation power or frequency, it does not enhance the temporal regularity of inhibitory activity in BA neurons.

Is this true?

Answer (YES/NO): YES